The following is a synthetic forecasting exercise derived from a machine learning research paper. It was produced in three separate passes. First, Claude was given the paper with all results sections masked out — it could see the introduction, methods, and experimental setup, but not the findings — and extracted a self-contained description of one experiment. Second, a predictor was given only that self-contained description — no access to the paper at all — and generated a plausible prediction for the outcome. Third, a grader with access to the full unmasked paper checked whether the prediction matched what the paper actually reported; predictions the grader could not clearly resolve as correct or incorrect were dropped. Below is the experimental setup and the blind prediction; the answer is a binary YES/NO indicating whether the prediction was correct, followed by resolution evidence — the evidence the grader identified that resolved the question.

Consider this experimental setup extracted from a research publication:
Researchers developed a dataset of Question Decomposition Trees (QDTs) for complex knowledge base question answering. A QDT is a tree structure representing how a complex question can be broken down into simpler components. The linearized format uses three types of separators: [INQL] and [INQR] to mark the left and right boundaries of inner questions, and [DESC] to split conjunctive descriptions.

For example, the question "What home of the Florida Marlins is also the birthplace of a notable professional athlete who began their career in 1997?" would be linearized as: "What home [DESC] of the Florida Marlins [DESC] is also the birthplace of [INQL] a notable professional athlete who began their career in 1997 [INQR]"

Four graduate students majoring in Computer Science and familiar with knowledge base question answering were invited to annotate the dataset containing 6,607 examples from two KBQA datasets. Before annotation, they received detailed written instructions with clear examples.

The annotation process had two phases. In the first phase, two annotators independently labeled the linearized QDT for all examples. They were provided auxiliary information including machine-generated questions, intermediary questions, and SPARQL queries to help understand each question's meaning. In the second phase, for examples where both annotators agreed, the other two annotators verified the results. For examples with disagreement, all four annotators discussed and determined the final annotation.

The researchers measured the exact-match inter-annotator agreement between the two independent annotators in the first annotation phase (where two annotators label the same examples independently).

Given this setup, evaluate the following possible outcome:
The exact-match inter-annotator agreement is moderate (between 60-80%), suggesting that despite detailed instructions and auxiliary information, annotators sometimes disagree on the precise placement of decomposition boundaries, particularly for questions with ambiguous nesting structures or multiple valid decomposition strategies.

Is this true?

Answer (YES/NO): NO